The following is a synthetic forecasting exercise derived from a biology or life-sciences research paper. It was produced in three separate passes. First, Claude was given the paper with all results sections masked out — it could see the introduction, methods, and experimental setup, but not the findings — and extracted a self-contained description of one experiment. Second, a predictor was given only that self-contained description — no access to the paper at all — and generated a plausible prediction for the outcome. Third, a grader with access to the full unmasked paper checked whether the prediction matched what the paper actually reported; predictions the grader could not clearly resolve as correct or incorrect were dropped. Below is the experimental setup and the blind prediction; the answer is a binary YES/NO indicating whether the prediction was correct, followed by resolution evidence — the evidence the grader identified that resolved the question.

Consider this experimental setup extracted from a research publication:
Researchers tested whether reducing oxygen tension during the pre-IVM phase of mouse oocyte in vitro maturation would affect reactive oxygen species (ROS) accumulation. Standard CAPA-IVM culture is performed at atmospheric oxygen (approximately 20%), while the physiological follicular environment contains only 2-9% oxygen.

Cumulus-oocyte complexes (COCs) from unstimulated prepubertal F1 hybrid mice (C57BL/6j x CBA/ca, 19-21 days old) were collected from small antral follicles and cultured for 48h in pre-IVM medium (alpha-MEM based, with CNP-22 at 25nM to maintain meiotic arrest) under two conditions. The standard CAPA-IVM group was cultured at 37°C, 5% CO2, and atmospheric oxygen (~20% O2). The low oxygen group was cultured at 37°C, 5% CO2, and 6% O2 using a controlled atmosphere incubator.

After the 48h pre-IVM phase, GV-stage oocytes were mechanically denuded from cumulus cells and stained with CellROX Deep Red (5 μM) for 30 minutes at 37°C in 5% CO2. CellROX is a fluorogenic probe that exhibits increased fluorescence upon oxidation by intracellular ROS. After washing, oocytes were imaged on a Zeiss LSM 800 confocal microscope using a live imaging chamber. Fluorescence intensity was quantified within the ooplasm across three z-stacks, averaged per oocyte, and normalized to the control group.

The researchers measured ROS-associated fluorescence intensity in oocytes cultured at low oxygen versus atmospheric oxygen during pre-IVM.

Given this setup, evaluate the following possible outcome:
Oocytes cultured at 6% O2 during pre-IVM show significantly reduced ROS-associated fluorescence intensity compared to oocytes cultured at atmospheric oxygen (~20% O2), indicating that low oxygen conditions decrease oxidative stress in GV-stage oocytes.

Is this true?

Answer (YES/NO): NO